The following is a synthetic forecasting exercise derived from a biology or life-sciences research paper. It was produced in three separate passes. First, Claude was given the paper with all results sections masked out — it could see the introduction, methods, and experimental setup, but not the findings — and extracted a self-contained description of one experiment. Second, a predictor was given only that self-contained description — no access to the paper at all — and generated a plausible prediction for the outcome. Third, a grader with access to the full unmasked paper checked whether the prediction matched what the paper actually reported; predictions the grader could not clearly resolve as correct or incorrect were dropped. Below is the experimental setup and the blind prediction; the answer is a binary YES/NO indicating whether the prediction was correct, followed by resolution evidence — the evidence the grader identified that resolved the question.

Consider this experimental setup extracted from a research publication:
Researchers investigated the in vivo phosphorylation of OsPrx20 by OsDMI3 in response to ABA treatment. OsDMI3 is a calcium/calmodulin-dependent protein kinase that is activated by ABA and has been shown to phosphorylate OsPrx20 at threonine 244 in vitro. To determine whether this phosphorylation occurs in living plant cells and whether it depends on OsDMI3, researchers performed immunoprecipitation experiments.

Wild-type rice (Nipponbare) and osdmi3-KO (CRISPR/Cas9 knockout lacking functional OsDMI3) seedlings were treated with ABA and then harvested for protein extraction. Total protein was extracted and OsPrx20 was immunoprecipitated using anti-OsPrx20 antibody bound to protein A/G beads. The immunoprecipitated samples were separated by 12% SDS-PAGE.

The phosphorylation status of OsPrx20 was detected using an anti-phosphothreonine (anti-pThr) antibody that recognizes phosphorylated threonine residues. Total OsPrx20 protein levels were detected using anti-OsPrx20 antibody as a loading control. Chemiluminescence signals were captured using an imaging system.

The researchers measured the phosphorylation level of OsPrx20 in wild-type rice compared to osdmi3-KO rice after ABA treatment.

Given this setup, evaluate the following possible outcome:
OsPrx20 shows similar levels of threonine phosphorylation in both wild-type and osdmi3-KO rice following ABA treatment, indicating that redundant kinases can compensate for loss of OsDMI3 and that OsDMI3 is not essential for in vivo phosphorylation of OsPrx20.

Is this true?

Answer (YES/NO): NO